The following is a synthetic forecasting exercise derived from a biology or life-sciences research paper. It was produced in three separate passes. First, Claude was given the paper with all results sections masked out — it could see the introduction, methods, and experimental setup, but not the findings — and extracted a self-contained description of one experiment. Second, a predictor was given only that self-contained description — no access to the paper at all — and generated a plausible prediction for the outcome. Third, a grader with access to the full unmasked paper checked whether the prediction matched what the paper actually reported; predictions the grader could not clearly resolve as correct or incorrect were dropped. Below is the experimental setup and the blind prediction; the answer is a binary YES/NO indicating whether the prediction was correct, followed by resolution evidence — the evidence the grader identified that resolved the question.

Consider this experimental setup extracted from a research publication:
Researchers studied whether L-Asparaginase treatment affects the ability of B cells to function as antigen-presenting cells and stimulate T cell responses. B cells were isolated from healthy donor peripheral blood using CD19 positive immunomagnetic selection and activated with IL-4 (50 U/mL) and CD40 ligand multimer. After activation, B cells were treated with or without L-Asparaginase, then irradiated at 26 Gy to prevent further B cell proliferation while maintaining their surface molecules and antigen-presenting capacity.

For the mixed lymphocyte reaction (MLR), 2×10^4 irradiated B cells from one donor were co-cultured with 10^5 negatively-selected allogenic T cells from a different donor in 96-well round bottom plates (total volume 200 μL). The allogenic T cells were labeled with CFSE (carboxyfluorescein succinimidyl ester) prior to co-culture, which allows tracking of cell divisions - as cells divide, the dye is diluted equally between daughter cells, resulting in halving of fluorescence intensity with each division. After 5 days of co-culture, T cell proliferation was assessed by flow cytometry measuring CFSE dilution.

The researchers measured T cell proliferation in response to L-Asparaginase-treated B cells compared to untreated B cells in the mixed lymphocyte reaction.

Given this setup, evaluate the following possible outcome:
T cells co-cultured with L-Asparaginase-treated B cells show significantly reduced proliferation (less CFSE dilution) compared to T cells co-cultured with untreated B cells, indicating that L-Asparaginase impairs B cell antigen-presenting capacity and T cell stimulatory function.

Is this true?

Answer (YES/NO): YES